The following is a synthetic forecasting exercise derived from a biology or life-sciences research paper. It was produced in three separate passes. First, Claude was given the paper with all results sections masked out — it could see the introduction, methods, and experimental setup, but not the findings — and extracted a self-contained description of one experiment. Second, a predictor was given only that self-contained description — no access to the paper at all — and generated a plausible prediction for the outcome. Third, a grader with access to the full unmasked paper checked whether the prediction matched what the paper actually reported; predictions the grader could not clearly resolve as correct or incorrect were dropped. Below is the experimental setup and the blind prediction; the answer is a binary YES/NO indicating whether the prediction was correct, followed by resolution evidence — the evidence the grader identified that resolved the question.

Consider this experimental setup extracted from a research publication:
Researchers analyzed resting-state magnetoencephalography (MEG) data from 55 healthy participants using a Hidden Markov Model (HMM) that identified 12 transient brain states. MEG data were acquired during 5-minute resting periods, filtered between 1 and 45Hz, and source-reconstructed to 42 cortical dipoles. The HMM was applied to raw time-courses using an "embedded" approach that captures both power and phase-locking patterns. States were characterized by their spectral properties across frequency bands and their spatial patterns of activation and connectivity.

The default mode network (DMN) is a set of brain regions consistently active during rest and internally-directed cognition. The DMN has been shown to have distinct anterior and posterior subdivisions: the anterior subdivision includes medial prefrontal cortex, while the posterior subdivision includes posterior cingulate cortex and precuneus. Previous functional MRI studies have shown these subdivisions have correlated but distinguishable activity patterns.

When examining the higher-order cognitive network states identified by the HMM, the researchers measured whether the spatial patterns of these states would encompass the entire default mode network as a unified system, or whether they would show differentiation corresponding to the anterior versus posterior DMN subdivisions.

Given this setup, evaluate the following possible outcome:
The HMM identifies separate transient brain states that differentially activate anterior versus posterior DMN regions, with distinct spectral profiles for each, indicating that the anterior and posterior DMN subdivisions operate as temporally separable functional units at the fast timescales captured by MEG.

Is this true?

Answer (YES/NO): YES